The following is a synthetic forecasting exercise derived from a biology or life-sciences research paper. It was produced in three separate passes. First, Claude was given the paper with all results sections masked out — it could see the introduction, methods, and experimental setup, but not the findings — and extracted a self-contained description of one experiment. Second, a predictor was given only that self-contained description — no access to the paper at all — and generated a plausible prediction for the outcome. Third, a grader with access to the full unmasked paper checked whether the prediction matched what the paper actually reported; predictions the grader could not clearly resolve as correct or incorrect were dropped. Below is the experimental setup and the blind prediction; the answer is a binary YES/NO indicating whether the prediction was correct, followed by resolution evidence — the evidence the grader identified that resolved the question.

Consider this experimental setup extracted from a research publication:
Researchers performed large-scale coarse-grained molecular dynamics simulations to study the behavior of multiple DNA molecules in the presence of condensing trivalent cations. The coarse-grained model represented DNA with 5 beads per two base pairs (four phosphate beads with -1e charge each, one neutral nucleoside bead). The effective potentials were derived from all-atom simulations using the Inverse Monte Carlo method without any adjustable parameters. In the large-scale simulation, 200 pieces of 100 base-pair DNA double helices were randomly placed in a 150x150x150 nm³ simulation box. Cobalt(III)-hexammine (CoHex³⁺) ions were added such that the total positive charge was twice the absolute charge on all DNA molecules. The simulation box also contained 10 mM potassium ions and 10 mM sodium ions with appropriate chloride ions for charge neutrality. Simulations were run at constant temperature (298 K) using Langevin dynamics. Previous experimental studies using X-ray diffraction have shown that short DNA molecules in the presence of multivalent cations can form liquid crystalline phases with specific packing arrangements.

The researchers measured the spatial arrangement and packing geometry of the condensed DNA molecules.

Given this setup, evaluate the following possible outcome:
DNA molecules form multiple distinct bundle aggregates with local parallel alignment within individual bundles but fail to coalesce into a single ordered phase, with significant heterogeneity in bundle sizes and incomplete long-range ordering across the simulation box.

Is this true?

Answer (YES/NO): NO